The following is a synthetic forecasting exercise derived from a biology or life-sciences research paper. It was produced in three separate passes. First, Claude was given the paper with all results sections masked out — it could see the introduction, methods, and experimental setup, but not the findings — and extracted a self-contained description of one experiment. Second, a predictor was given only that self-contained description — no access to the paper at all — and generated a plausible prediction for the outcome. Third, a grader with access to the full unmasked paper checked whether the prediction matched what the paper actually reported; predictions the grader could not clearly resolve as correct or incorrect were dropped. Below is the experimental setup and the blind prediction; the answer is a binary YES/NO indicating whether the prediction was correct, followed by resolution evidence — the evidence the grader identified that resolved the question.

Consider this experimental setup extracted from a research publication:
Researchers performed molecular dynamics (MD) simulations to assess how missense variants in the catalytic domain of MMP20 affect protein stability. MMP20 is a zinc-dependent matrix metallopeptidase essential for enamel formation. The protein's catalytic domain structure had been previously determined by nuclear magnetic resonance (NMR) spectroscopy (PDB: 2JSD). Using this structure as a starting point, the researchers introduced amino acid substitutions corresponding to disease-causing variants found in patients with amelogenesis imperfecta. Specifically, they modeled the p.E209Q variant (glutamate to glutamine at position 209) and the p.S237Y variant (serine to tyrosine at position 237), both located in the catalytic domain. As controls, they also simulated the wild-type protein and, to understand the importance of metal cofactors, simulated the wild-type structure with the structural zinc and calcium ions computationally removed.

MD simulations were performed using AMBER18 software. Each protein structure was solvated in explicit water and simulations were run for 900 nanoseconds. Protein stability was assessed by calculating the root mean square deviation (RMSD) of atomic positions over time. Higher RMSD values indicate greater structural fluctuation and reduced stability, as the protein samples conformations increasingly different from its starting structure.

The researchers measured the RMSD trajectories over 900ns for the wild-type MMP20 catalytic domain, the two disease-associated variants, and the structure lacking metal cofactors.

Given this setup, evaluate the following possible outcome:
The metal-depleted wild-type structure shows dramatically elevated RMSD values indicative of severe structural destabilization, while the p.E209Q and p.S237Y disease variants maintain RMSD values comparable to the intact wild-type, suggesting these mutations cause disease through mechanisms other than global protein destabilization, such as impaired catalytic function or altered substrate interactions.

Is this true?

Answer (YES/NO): NO